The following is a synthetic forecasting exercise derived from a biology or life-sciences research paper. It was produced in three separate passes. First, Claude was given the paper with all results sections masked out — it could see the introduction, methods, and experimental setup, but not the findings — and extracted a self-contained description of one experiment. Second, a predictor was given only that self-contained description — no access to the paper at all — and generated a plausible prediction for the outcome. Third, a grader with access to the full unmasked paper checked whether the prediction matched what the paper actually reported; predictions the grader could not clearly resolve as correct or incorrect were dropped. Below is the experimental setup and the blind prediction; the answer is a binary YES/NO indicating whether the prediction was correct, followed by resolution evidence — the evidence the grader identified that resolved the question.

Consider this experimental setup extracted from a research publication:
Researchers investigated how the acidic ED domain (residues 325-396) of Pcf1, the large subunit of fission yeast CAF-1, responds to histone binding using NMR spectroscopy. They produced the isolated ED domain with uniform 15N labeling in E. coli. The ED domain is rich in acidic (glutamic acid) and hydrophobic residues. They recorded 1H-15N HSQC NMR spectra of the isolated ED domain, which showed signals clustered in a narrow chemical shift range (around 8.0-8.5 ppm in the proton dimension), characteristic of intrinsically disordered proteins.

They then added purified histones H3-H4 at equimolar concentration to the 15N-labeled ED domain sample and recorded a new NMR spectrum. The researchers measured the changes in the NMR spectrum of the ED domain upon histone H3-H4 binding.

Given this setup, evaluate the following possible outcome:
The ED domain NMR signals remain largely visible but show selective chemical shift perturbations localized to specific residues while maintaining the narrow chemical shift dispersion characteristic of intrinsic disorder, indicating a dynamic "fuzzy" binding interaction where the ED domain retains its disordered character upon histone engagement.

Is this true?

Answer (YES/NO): NO